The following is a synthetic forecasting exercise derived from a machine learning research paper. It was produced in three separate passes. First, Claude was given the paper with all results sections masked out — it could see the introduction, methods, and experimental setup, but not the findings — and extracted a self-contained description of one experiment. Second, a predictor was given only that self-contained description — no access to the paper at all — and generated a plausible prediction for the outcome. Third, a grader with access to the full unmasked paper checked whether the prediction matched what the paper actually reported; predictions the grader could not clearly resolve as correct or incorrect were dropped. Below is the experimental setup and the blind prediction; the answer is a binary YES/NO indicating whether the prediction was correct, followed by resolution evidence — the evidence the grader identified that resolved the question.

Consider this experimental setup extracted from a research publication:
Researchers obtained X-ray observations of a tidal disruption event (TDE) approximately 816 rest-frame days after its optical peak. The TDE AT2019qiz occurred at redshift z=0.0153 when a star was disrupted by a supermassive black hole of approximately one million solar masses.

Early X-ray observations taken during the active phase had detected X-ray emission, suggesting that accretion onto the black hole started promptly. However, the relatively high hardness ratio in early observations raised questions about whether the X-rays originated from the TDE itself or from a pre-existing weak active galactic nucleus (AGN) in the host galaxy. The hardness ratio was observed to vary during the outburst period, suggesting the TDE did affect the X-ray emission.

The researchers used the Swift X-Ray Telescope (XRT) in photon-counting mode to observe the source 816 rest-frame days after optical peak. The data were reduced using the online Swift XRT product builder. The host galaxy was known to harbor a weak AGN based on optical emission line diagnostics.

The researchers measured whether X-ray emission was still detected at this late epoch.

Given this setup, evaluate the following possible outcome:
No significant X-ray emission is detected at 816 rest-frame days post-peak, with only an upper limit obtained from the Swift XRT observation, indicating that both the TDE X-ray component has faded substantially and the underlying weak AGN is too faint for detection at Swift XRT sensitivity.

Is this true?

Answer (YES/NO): NO